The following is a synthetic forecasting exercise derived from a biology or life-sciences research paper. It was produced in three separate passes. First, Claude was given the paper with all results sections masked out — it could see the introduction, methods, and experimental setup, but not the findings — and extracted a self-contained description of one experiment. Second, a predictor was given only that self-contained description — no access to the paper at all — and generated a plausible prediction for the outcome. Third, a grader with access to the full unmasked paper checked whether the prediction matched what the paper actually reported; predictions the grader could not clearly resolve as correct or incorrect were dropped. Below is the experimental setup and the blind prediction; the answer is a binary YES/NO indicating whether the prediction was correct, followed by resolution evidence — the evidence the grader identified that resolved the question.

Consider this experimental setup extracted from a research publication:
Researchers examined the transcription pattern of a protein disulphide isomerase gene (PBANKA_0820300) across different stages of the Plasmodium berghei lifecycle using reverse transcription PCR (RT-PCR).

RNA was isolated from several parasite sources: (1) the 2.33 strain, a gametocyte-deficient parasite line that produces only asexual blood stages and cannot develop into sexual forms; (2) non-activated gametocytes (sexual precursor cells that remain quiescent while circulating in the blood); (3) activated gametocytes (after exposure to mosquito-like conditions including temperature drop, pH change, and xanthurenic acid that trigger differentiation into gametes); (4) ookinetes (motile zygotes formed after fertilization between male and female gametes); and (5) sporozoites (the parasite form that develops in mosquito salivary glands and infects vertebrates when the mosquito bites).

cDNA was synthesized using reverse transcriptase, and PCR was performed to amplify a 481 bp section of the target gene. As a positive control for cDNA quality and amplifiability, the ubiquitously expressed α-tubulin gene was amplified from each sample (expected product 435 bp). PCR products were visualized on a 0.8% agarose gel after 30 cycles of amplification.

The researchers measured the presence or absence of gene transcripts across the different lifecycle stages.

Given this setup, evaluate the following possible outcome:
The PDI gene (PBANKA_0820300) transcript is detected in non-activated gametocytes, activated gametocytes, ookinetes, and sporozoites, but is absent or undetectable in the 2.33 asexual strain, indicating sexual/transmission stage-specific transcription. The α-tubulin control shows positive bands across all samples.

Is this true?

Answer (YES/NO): NO